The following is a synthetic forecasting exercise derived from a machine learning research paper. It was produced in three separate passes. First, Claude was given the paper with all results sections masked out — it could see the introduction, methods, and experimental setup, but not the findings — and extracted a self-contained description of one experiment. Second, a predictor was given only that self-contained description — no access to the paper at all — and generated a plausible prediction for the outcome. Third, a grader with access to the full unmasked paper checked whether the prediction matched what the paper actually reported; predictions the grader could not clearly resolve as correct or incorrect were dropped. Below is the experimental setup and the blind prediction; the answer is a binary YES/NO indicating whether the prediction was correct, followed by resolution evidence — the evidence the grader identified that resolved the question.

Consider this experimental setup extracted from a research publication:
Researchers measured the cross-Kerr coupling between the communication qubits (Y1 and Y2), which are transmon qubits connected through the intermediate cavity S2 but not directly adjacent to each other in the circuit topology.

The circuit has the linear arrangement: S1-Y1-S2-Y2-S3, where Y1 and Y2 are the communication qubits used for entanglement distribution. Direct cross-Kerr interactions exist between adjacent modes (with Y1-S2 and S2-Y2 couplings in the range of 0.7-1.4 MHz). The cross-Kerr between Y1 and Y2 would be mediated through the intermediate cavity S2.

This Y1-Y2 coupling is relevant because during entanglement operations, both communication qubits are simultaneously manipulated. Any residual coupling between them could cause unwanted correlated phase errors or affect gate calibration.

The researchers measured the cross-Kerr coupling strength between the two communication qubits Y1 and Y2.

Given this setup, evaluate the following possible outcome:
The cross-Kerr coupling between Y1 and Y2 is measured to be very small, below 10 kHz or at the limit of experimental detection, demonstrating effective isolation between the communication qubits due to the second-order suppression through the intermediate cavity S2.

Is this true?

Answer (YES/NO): NO